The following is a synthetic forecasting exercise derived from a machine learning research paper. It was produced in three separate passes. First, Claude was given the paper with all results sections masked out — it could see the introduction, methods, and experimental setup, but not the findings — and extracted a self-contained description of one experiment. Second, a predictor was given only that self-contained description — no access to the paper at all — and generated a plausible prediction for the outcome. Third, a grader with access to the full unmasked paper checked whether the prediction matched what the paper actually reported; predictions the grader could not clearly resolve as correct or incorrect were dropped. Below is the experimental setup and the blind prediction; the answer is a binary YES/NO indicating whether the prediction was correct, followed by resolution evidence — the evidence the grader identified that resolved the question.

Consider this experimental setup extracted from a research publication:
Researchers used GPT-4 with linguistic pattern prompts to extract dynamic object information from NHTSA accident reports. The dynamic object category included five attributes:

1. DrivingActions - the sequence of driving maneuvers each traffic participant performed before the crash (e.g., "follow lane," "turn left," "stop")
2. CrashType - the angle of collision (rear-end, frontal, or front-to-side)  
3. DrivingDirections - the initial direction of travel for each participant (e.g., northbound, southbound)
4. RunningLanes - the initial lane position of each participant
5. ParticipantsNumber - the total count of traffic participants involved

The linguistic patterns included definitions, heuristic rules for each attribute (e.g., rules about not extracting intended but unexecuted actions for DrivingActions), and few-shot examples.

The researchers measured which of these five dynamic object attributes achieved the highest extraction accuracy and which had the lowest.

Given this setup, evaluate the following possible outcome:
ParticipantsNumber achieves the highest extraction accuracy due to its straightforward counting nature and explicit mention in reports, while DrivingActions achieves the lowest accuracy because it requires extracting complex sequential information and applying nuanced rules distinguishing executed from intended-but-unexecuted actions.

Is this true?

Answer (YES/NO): YES